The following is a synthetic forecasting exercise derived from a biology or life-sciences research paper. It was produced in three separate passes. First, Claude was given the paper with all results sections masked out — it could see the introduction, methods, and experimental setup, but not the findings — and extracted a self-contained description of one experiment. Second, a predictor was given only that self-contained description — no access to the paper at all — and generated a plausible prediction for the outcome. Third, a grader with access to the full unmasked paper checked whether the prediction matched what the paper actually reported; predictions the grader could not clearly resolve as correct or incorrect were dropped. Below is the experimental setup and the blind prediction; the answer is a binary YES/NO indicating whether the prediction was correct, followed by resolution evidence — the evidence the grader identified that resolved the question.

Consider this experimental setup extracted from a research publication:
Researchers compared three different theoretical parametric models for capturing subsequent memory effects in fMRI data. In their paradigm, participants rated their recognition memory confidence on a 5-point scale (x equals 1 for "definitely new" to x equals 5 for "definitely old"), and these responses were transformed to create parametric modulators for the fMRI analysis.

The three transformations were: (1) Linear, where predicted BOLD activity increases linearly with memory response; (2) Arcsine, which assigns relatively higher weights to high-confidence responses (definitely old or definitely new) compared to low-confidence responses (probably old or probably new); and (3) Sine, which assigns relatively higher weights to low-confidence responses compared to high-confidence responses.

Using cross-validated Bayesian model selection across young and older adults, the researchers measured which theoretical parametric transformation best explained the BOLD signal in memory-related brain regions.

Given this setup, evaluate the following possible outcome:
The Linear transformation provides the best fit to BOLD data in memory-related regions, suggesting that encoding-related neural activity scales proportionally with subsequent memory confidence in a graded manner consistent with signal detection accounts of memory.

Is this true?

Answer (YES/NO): NO